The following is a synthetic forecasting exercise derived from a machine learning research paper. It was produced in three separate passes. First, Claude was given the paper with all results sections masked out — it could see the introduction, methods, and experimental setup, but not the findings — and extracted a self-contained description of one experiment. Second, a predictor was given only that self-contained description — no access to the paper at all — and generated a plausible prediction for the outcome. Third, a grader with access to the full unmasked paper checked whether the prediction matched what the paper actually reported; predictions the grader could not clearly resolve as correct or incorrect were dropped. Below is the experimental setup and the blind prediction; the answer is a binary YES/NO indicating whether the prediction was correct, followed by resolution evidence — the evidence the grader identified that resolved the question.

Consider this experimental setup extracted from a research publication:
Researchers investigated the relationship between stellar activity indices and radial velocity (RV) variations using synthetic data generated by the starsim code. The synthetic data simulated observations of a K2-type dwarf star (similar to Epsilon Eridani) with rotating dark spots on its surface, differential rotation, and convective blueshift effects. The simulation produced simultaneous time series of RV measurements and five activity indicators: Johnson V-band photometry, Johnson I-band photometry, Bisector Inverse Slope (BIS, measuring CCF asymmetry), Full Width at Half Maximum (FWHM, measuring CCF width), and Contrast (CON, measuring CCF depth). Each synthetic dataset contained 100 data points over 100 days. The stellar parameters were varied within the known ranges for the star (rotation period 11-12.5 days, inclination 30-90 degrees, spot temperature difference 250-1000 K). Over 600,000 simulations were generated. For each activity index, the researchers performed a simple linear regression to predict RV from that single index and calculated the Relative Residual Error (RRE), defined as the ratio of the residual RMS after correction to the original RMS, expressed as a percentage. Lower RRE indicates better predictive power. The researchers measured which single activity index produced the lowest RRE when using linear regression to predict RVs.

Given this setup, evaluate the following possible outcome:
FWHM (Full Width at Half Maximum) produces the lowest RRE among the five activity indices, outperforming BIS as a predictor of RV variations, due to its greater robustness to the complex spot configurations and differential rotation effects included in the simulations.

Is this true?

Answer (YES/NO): NO